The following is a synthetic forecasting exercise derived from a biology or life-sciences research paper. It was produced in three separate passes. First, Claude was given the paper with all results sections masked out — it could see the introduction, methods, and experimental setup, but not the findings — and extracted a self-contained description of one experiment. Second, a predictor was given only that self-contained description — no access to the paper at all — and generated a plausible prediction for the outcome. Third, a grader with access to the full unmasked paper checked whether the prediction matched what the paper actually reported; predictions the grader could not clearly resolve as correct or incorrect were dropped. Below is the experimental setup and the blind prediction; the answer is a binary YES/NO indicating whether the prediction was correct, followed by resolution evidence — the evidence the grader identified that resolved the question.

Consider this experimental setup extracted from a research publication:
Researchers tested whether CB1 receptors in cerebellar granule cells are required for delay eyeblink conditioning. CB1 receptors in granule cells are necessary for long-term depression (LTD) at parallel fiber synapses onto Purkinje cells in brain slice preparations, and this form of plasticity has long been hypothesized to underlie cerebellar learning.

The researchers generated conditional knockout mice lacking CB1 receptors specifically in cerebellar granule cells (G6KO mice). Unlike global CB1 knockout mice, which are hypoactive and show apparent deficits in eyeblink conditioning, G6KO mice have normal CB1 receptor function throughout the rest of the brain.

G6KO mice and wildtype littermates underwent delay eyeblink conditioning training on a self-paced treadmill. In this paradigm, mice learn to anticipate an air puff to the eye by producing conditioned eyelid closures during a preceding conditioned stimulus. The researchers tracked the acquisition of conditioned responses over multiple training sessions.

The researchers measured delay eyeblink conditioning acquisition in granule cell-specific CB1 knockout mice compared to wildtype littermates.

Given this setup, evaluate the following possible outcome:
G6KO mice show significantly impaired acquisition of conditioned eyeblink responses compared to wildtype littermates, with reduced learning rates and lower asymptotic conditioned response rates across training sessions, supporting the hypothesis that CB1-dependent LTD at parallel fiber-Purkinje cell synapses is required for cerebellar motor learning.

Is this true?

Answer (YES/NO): NO